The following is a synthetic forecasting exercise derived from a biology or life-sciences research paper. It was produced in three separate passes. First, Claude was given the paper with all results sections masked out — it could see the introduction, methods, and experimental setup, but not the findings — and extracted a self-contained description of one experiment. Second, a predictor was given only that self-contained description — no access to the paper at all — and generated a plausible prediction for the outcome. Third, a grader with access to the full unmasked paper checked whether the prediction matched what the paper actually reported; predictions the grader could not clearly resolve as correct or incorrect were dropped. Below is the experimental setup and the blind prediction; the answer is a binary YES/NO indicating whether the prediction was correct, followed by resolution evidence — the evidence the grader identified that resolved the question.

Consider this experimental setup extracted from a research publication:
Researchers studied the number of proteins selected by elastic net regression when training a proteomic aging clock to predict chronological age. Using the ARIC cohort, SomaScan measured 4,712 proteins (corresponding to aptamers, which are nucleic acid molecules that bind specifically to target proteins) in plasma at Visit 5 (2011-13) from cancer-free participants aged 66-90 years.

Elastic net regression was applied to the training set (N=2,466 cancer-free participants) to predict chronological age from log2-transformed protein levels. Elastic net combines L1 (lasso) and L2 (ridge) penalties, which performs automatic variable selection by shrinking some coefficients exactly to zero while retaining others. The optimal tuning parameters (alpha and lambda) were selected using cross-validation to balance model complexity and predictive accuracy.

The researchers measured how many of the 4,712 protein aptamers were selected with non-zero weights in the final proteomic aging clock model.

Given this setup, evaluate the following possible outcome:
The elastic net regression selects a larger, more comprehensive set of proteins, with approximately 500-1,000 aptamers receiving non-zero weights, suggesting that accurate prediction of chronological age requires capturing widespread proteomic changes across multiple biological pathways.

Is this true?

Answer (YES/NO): YES